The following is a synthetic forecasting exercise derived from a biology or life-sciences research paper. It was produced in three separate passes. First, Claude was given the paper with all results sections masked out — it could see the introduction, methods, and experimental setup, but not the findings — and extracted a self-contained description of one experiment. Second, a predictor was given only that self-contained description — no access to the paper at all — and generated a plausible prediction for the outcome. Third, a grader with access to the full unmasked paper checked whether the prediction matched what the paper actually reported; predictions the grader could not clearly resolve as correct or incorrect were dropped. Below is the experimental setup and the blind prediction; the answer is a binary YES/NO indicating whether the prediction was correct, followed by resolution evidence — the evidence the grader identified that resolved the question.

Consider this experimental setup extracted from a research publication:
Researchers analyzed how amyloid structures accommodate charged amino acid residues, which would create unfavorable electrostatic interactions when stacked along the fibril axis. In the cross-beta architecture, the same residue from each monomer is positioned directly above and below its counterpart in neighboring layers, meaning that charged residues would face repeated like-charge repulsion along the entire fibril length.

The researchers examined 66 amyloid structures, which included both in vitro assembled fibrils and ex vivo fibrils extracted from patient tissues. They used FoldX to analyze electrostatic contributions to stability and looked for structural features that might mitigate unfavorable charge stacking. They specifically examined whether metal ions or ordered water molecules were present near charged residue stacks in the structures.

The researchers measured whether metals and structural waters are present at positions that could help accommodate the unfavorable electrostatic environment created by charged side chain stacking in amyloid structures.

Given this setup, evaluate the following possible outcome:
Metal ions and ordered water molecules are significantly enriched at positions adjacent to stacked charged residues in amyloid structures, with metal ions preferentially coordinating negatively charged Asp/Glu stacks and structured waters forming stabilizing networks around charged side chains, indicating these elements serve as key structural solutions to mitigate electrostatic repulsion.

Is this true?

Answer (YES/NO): NO